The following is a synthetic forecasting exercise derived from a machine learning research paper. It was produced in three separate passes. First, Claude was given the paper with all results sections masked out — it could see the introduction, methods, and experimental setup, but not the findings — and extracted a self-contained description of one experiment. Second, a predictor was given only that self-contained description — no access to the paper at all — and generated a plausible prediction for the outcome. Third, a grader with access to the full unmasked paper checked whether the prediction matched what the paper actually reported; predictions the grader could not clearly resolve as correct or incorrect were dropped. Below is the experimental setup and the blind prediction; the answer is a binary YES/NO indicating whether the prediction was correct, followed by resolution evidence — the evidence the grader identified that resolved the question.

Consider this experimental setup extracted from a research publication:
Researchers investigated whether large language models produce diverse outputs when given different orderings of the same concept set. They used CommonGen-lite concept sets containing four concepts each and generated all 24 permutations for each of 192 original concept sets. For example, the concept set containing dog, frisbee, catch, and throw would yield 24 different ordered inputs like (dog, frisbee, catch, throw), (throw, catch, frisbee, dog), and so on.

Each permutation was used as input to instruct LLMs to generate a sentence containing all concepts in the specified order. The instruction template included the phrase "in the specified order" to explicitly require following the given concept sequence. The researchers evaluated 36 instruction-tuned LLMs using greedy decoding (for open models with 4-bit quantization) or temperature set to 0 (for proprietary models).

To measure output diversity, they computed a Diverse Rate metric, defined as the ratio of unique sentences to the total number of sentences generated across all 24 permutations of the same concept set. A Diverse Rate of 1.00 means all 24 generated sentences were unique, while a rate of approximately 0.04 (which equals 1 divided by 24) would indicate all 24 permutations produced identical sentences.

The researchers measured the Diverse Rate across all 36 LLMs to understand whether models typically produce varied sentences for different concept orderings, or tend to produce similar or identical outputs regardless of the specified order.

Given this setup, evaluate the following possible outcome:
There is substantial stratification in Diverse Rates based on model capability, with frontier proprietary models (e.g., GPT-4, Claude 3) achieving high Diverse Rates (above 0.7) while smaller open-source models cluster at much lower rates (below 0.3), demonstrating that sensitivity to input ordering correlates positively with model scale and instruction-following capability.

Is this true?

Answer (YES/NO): NO